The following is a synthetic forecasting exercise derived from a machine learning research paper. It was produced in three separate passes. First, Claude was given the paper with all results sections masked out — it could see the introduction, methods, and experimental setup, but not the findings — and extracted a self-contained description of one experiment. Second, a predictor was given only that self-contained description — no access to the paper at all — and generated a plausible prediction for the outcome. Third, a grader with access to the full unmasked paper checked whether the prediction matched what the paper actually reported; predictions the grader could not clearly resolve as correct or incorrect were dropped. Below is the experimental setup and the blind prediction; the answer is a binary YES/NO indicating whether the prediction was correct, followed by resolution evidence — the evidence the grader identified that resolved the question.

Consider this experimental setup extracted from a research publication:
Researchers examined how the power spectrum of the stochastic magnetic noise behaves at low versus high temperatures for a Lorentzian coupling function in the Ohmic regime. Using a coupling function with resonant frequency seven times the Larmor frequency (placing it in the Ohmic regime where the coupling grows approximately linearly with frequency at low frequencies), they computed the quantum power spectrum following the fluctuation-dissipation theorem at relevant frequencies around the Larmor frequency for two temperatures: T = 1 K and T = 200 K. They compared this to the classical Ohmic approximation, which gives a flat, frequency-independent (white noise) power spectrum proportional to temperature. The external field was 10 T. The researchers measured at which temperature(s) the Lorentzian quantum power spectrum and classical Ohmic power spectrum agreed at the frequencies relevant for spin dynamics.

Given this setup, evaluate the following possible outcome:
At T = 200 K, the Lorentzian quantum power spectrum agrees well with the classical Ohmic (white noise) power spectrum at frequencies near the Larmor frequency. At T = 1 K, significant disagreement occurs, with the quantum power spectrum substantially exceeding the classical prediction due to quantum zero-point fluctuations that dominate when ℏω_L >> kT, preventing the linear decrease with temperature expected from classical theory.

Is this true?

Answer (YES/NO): YES